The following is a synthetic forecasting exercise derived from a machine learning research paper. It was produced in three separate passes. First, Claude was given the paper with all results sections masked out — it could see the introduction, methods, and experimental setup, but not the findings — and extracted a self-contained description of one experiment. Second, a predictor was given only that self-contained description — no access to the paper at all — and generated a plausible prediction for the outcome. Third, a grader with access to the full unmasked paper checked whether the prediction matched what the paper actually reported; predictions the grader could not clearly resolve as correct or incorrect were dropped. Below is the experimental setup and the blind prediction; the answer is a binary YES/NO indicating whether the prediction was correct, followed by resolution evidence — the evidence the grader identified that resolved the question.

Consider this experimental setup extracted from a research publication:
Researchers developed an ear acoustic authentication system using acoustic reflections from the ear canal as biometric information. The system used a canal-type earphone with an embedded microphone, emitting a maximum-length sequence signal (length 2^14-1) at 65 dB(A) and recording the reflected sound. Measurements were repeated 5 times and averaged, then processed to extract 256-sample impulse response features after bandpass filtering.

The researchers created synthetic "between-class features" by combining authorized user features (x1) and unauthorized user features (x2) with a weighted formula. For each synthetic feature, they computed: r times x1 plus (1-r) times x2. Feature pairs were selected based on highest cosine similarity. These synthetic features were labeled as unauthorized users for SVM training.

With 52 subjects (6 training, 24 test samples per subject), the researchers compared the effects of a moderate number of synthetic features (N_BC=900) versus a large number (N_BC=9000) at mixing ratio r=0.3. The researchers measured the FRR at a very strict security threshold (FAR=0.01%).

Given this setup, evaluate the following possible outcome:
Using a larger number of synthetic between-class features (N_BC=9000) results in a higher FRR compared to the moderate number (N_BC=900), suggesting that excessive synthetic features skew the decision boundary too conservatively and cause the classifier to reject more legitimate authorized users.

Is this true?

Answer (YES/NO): YES